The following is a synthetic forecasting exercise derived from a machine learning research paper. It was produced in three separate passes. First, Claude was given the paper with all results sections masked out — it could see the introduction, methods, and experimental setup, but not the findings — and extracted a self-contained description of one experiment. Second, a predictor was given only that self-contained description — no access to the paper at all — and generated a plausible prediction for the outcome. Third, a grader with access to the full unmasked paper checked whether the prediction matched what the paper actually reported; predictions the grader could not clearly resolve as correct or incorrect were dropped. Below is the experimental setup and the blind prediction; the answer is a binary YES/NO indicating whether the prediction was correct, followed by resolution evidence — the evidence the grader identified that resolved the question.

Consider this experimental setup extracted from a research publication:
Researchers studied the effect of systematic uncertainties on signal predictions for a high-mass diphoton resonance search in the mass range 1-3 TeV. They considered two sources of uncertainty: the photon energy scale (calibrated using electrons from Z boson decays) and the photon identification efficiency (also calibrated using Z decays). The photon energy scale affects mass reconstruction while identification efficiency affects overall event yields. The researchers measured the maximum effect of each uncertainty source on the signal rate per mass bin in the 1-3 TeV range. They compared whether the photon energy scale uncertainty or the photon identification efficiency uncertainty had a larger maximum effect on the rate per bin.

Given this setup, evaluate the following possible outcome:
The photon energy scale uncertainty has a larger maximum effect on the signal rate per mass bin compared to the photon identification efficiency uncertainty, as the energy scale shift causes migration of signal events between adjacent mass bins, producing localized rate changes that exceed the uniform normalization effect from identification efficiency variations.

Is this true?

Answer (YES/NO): NO